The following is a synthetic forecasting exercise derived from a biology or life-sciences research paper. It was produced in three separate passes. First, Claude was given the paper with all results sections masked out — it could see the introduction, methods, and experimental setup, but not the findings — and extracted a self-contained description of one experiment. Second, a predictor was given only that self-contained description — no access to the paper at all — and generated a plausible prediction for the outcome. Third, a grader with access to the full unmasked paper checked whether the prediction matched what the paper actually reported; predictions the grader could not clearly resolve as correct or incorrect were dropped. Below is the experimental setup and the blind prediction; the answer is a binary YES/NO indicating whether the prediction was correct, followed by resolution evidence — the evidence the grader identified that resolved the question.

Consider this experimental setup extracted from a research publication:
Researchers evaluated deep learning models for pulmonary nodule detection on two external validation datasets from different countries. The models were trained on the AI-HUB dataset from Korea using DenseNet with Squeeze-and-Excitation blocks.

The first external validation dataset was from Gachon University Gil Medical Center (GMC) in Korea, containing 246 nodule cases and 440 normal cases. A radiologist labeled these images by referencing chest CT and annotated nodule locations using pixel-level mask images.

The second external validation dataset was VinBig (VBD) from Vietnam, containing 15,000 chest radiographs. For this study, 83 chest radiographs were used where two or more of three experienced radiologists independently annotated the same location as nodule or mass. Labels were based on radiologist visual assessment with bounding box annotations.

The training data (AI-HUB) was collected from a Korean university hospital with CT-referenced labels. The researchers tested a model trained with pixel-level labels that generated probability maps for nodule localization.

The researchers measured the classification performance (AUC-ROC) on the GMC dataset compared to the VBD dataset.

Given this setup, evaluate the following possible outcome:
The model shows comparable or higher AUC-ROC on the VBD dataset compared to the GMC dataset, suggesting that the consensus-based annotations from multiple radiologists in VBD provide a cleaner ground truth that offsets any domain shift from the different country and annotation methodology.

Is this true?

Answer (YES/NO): NO